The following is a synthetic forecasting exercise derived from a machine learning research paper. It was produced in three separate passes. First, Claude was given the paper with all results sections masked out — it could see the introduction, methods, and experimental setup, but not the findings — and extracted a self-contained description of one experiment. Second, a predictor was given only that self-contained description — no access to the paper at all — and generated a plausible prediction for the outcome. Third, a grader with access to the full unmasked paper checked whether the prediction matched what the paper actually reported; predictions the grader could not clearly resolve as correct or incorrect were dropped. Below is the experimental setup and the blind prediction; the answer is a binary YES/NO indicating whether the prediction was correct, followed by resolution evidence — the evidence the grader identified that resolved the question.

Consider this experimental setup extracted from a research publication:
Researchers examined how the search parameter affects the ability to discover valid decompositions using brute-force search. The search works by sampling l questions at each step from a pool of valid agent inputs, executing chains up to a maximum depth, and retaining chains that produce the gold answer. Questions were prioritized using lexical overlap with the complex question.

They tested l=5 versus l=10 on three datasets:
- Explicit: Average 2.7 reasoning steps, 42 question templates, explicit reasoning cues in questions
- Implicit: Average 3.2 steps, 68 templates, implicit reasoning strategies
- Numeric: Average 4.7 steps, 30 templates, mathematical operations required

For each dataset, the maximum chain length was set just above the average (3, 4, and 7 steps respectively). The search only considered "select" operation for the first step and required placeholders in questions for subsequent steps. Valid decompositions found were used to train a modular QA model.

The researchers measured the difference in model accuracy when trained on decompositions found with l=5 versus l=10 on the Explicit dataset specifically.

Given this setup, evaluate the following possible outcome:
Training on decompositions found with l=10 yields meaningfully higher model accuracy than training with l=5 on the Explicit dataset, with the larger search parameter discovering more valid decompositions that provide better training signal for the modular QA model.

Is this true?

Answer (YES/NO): YES